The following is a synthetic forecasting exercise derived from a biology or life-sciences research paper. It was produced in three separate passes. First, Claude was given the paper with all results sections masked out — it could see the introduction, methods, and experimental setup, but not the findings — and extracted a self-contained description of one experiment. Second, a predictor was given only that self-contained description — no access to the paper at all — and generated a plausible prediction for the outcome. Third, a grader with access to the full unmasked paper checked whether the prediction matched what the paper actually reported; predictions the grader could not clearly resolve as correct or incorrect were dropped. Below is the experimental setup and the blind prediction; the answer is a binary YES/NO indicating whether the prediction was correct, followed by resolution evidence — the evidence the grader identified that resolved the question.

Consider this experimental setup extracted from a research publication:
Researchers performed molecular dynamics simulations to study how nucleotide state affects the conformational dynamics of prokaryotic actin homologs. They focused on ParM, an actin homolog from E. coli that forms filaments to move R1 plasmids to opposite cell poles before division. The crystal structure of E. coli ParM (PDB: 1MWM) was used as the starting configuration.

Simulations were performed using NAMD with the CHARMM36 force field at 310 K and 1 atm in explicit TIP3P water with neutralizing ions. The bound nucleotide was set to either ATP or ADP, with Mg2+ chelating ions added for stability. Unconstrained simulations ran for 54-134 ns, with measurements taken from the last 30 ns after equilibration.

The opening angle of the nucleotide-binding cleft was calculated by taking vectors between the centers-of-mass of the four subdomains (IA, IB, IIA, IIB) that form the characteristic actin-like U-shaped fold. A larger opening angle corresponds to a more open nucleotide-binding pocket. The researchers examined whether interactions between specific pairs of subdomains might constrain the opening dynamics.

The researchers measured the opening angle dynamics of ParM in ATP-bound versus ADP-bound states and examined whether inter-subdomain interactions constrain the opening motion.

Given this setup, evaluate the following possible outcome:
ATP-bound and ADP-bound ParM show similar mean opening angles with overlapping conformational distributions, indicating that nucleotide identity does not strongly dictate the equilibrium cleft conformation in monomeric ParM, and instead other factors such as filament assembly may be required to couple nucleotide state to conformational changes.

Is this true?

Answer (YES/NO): NO